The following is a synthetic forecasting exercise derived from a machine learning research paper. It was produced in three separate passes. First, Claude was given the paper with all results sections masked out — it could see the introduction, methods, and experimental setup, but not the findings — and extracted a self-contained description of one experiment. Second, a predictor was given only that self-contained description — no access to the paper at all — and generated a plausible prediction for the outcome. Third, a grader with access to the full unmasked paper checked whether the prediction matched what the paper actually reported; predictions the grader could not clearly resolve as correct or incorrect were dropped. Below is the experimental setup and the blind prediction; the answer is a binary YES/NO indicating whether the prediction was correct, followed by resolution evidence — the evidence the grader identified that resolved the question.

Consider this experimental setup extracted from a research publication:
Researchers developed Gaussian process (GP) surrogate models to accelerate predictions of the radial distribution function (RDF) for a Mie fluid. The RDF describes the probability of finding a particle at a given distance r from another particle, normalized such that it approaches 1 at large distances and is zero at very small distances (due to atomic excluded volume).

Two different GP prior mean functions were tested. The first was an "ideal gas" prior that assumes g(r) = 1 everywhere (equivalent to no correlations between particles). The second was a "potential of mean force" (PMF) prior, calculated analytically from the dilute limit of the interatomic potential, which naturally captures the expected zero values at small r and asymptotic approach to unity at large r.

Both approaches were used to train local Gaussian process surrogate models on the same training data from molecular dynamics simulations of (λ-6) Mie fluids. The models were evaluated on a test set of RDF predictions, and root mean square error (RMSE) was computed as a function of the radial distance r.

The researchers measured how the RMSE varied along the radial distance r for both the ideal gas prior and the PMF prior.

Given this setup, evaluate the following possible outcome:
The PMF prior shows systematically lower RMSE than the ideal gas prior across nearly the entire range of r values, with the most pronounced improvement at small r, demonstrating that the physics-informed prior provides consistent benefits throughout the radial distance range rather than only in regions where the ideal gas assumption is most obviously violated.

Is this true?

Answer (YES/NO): NO